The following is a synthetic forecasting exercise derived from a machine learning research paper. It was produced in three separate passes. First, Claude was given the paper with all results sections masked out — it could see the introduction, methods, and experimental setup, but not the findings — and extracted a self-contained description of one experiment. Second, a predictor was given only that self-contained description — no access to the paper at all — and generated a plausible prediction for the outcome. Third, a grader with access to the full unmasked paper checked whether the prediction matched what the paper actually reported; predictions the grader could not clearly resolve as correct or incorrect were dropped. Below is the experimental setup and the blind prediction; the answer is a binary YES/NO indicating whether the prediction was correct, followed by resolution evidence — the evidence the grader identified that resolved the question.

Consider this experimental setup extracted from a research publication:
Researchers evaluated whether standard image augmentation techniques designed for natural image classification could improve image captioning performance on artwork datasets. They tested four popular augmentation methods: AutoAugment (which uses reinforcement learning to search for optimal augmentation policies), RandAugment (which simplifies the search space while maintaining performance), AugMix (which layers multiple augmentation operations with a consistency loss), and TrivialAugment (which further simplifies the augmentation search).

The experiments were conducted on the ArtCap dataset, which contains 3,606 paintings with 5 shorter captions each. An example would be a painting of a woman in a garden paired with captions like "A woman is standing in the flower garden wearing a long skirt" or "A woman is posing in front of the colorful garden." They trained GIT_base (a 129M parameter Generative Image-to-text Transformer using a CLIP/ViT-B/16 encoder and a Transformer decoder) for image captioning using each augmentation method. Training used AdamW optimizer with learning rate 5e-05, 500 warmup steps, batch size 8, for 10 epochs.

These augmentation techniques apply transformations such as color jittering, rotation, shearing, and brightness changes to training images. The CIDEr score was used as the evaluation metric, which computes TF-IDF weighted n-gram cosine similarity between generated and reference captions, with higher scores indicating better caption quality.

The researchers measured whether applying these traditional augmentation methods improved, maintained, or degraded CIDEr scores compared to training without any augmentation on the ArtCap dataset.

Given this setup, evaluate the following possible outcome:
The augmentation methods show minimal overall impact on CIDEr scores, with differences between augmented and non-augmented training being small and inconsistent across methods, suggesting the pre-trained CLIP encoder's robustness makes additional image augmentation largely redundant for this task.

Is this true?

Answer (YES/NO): NO